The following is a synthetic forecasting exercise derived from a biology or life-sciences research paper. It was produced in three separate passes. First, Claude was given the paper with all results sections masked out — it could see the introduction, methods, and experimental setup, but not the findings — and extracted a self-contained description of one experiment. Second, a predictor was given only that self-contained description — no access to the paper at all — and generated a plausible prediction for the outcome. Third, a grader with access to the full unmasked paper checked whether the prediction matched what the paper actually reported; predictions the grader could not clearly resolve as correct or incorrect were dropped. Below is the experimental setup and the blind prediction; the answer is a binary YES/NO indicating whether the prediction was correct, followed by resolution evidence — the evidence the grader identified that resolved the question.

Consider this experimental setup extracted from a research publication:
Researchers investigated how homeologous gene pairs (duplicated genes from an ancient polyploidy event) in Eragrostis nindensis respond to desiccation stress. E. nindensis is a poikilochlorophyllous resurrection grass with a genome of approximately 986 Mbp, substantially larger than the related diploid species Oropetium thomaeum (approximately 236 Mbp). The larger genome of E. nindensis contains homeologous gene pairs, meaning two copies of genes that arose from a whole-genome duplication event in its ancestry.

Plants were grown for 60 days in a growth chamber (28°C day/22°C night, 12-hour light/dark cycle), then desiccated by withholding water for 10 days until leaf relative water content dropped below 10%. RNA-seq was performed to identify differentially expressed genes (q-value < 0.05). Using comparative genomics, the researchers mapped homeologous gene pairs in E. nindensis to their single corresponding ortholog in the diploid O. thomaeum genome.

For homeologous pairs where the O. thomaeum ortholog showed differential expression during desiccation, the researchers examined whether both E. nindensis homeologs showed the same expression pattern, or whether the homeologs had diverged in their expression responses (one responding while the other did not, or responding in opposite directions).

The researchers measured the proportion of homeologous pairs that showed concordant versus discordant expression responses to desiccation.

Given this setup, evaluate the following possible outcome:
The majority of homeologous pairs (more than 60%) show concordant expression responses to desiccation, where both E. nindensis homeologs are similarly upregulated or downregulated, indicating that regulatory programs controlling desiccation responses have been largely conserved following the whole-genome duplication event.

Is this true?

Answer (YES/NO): NO